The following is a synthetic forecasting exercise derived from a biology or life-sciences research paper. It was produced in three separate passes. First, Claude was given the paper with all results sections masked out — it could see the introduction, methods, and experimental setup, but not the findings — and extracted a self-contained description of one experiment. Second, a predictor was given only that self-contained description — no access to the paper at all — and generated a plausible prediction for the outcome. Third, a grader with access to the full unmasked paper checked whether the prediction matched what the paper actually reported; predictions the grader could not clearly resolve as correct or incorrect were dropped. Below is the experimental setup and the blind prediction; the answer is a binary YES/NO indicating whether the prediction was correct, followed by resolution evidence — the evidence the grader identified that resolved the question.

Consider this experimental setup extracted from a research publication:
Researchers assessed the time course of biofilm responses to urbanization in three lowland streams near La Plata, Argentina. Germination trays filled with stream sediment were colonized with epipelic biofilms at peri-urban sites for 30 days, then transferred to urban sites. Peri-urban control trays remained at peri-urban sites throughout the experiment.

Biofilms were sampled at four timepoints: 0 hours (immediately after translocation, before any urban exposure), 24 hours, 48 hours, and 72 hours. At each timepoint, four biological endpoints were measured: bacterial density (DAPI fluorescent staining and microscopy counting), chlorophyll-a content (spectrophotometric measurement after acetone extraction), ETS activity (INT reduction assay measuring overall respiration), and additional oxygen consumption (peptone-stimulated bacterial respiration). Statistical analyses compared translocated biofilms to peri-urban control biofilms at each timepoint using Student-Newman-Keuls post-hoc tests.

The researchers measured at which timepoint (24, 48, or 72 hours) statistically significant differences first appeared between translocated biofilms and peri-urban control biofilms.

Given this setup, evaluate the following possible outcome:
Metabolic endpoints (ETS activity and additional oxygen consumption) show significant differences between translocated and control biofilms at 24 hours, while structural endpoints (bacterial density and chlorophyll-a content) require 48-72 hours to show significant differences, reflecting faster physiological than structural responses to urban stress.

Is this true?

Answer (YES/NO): NO